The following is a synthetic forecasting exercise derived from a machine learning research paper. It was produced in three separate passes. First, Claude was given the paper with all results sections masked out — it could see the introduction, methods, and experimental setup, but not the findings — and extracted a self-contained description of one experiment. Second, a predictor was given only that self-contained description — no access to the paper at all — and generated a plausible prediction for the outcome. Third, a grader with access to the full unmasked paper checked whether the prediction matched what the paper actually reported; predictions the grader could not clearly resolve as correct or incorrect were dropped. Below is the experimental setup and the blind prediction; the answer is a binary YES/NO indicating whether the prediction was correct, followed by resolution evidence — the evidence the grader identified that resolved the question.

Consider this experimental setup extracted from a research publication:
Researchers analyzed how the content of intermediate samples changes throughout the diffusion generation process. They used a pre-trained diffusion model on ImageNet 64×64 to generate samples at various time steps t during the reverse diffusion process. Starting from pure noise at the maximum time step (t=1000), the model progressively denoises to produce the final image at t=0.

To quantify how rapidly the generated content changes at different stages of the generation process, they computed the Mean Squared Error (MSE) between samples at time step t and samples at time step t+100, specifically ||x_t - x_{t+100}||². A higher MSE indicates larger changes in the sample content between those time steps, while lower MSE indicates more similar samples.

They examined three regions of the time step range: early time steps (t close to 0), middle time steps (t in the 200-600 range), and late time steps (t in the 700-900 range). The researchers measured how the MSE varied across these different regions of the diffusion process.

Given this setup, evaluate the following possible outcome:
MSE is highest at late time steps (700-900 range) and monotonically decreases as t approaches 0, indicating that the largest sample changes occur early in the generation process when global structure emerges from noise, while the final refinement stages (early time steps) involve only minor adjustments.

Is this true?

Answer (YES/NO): NO